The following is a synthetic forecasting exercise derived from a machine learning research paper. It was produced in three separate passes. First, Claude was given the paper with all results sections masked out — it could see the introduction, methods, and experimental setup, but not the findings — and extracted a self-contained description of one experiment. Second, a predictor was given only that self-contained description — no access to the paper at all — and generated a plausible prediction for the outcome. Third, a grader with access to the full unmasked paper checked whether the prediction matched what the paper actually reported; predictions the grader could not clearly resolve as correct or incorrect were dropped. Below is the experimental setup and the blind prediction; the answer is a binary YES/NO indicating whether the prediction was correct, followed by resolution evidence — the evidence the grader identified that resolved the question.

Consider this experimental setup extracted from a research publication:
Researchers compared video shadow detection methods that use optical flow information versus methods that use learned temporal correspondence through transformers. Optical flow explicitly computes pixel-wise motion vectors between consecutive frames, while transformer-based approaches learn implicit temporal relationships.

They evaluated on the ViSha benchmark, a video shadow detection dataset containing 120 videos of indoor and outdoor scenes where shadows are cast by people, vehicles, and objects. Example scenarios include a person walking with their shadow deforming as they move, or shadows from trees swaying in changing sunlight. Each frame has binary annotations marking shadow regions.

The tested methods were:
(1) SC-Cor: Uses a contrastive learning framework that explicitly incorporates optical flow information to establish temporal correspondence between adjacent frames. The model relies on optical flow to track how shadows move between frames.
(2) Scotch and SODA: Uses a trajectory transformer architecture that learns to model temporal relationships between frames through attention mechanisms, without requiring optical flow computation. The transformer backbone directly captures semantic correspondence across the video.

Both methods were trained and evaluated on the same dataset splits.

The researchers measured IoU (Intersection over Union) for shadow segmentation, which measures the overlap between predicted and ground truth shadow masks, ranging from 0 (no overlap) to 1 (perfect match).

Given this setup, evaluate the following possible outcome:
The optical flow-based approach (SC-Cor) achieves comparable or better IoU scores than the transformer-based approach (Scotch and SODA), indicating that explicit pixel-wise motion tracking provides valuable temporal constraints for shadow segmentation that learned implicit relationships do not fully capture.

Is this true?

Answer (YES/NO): NO